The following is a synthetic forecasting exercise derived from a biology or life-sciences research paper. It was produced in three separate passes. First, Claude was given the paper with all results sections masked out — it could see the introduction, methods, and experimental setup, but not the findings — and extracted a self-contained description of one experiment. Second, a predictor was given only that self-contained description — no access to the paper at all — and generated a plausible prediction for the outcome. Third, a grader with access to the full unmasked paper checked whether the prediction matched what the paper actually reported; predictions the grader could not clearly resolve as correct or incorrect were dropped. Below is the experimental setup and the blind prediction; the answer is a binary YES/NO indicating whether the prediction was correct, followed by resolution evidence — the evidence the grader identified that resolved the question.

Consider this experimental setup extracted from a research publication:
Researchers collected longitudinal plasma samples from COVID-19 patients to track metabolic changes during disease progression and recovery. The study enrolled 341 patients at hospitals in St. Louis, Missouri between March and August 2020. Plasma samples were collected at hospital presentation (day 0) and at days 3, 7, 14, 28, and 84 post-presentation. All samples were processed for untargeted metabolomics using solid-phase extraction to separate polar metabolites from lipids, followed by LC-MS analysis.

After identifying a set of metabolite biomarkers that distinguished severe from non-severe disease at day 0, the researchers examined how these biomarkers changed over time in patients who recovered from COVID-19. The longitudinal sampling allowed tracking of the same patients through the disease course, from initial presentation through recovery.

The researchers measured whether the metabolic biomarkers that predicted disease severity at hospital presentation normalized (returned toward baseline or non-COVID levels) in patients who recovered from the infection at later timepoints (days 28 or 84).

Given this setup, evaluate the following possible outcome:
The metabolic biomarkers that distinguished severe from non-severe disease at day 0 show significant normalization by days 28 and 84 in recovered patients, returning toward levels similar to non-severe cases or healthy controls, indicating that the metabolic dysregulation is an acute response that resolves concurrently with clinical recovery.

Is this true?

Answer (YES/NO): YES